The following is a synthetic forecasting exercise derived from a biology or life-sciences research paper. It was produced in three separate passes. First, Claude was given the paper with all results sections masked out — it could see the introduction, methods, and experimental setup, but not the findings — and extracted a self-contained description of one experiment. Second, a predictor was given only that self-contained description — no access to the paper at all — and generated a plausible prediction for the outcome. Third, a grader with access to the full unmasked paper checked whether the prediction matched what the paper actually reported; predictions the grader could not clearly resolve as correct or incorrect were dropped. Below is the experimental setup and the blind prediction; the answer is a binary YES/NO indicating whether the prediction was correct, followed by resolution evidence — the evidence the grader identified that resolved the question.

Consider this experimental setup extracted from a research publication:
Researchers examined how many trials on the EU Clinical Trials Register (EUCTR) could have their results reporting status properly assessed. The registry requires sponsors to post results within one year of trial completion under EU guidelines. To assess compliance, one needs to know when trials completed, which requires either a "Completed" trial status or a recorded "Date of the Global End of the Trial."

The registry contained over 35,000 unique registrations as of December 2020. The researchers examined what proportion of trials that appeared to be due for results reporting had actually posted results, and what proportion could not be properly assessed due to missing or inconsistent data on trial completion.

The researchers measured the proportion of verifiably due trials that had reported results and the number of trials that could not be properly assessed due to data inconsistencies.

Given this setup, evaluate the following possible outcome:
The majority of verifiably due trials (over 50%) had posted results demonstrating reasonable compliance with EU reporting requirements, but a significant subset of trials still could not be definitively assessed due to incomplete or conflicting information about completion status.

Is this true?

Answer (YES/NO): YES